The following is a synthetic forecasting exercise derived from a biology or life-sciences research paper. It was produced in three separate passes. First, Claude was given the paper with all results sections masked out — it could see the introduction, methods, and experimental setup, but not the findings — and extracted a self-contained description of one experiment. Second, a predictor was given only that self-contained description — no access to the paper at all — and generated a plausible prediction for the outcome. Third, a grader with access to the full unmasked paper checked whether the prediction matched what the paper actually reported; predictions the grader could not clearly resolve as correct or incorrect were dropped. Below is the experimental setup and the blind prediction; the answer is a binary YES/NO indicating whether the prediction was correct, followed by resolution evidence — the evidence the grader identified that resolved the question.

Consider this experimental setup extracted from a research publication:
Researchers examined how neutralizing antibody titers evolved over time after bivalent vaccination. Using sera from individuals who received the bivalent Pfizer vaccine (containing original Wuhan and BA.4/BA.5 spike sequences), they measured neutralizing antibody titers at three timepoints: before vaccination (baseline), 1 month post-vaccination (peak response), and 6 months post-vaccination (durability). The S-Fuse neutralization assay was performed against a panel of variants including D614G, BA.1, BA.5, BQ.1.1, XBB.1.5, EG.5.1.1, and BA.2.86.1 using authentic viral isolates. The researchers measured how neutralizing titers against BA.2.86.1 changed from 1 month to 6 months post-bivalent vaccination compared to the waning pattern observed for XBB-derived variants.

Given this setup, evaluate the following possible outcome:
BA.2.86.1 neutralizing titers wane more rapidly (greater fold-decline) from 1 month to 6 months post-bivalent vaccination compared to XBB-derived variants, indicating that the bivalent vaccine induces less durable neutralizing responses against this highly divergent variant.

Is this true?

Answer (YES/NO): NO